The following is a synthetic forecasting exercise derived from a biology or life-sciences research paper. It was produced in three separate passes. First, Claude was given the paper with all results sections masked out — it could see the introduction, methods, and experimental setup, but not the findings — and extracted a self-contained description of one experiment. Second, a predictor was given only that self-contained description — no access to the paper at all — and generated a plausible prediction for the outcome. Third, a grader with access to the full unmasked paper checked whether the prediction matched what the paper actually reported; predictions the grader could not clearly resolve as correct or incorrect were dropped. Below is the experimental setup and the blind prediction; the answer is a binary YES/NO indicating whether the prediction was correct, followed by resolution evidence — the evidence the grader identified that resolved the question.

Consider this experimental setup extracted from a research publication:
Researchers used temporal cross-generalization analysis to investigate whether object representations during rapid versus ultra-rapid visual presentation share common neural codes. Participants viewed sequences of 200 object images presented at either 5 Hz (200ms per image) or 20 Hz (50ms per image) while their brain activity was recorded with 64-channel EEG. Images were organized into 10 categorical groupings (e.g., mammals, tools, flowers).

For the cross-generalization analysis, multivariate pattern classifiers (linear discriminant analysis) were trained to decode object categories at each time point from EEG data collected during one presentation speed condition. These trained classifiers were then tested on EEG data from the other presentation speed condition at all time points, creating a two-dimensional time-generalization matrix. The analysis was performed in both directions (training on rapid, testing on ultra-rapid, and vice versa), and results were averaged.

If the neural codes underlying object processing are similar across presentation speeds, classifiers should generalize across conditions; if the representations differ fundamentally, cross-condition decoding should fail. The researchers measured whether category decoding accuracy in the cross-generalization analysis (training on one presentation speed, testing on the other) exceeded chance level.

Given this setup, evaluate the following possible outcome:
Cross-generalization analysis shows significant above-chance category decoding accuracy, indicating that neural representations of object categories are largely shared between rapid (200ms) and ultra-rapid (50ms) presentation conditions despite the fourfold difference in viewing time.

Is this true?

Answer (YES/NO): YES